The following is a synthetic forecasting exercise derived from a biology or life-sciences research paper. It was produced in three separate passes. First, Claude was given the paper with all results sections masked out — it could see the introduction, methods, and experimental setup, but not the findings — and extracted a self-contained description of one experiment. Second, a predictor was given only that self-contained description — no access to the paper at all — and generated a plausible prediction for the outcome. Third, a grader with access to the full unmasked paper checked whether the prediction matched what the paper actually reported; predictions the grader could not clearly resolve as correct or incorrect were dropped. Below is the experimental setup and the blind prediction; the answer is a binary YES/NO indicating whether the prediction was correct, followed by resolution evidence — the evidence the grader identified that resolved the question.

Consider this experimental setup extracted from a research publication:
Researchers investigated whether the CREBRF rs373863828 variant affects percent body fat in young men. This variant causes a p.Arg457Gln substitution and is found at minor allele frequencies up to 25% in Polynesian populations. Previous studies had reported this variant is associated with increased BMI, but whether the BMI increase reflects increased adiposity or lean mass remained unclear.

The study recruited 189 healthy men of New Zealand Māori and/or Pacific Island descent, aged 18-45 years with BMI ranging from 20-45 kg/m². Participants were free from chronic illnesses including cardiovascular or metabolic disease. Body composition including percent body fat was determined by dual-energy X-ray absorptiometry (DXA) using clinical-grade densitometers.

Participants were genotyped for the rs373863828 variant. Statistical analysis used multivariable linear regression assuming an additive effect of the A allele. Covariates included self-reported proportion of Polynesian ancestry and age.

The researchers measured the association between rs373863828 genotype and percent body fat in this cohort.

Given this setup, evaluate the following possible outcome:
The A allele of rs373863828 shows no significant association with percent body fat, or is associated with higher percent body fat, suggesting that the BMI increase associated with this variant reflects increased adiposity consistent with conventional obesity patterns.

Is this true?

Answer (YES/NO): NO